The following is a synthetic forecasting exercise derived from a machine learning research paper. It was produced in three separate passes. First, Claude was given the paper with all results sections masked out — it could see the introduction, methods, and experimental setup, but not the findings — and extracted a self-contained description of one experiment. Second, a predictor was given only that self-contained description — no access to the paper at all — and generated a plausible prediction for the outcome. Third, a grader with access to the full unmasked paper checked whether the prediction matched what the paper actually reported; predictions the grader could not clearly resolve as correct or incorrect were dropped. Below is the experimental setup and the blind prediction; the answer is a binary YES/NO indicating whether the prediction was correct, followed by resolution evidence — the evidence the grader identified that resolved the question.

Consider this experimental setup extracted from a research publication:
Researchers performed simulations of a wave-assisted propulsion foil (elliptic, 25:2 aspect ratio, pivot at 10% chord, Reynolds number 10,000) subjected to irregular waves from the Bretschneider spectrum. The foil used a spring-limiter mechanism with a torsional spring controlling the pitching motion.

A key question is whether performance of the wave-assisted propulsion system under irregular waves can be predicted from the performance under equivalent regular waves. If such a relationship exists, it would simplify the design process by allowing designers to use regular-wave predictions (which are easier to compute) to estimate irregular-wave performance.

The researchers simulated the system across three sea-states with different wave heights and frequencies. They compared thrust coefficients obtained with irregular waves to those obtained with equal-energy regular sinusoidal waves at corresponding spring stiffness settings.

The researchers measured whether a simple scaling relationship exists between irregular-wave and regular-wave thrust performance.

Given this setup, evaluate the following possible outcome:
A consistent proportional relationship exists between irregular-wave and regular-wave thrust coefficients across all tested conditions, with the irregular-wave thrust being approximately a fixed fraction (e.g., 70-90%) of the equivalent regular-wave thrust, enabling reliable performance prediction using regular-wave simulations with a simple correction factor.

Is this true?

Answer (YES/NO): NO